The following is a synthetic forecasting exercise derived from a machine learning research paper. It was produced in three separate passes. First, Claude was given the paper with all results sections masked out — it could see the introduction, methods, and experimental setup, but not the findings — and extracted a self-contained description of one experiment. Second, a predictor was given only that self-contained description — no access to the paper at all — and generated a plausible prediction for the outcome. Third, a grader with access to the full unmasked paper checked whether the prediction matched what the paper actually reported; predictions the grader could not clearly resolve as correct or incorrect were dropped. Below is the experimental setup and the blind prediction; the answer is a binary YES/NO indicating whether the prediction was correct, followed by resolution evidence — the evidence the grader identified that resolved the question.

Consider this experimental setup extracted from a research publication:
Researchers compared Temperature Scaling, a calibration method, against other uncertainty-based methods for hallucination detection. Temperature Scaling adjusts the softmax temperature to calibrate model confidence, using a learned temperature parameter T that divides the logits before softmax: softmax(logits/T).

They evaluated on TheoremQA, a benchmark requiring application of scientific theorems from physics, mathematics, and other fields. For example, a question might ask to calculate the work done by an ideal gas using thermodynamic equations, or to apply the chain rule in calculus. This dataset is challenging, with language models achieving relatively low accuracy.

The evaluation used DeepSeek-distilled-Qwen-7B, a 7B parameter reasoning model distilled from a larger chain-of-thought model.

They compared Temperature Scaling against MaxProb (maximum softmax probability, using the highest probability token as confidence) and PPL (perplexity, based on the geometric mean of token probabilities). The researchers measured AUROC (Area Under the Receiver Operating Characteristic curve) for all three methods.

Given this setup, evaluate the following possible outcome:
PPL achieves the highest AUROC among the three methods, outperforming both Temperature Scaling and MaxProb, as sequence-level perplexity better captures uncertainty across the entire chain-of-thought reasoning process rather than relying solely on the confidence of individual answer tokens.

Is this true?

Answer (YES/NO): YES